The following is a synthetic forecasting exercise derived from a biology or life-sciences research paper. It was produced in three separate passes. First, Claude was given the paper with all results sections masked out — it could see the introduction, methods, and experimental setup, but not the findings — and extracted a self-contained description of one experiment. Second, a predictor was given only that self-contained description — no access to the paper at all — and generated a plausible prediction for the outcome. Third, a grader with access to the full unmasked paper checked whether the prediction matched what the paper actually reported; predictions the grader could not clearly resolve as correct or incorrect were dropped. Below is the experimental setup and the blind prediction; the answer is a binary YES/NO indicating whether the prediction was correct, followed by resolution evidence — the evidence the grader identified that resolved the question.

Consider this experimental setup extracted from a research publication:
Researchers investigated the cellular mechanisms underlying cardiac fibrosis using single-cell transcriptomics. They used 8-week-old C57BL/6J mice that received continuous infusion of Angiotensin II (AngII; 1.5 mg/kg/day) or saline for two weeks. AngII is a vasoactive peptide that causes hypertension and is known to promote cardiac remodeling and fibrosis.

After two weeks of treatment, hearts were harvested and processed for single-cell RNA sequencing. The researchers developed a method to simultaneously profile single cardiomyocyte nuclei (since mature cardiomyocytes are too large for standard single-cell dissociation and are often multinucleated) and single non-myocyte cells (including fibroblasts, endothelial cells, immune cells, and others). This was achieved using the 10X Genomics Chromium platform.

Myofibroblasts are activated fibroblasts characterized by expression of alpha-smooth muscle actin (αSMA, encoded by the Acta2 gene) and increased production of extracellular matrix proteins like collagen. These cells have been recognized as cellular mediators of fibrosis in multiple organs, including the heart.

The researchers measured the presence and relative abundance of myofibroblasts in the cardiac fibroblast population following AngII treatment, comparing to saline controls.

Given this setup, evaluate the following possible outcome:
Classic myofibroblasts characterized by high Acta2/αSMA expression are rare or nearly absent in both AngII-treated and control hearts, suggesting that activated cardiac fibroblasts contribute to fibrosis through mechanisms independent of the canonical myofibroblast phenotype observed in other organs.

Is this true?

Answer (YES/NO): YES